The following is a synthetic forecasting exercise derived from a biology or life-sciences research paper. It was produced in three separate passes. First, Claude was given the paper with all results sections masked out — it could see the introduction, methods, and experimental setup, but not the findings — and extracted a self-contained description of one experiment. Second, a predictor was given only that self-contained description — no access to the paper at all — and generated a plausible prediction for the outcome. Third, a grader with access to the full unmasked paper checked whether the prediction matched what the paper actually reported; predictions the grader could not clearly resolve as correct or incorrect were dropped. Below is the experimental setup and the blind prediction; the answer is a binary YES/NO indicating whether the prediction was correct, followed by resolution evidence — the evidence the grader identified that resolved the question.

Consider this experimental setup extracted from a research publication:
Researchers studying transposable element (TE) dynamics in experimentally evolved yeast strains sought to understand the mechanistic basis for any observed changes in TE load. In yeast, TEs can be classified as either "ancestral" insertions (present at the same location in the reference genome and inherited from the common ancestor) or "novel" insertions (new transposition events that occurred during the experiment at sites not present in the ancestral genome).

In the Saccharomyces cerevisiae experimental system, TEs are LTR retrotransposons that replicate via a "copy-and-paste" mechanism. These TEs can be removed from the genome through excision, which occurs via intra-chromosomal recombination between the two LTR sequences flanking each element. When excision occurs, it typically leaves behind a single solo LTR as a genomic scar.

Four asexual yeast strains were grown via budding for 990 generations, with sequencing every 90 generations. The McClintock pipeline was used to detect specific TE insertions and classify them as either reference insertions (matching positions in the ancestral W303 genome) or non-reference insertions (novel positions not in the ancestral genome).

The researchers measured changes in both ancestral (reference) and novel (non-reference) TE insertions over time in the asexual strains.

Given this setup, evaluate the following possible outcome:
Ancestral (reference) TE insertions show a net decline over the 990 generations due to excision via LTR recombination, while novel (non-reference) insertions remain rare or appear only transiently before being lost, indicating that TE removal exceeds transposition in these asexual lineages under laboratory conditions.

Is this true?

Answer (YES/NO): YES